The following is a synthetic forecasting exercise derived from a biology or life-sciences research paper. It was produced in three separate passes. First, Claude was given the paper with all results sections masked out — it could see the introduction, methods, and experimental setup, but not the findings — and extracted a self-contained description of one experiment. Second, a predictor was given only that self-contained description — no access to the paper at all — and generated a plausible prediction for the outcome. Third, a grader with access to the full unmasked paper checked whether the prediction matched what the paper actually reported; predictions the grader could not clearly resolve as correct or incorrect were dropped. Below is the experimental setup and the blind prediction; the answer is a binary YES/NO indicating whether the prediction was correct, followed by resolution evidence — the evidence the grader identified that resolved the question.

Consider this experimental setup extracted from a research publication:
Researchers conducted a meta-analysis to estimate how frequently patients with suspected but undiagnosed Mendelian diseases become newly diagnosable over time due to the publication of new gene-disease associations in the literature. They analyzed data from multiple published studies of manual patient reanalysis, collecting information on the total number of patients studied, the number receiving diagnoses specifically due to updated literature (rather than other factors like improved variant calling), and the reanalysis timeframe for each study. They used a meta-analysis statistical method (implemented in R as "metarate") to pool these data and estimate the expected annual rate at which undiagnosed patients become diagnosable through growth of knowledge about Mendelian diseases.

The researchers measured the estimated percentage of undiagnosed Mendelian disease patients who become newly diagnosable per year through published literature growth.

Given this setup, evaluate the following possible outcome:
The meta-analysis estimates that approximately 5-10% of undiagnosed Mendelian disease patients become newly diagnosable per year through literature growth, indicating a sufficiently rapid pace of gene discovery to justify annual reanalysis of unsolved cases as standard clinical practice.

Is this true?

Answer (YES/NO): YES